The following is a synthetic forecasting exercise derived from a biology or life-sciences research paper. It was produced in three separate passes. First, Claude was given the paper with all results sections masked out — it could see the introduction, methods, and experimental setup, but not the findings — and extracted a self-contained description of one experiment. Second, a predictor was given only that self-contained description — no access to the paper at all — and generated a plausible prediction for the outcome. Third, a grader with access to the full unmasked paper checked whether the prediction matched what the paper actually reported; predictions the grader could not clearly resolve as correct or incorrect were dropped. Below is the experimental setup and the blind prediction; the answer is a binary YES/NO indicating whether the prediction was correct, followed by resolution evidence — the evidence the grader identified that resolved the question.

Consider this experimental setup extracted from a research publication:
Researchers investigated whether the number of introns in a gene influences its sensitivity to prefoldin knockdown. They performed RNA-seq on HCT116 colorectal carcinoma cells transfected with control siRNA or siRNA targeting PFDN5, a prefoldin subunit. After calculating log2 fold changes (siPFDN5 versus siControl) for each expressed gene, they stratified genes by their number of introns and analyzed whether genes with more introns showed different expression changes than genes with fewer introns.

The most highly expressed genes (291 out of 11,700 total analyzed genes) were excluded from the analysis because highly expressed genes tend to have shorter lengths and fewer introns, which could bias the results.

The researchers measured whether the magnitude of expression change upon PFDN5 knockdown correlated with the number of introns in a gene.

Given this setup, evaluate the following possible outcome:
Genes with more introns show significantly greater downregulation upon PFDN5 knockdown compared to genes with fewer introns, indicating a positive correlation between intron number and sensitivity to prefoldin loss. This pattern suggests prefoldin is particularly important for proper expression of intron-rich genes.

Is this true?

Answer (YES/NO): YES